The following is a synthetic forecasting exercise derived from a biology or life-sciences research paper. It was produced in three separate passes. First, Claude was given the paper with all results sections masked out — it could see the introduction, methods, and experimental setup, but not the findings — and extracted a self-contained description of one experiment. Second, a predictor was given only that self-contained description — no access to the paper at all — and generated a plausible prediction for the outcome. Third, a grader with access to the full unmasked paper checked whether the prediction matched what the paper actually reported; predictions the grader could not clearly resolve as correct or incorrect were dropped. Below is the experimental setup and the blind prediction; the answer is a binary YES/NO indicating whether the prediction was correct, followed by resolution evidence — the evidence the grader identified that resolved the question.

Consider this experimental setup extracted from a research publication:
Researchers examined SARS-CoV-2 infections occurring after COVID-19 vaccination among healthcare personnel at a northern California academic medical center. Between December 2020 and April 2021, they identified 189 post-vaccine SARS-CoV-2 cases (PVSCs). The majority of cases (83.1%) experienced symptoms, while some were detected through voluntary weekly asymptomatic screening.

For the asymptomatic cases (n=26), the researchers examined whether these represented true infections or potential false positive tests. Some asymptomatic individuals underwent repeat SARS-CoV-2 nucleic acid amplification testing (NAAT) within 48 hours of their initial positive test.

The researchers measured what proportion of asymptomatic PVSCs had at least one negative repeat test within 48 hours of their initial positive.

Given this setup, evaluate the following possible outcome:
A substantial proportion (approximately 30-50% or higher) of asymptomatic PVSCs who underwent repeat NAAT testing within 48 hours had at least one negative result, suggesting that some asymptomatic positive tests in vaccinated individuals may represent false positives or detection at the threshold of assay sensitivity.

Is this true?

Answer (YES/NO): NO